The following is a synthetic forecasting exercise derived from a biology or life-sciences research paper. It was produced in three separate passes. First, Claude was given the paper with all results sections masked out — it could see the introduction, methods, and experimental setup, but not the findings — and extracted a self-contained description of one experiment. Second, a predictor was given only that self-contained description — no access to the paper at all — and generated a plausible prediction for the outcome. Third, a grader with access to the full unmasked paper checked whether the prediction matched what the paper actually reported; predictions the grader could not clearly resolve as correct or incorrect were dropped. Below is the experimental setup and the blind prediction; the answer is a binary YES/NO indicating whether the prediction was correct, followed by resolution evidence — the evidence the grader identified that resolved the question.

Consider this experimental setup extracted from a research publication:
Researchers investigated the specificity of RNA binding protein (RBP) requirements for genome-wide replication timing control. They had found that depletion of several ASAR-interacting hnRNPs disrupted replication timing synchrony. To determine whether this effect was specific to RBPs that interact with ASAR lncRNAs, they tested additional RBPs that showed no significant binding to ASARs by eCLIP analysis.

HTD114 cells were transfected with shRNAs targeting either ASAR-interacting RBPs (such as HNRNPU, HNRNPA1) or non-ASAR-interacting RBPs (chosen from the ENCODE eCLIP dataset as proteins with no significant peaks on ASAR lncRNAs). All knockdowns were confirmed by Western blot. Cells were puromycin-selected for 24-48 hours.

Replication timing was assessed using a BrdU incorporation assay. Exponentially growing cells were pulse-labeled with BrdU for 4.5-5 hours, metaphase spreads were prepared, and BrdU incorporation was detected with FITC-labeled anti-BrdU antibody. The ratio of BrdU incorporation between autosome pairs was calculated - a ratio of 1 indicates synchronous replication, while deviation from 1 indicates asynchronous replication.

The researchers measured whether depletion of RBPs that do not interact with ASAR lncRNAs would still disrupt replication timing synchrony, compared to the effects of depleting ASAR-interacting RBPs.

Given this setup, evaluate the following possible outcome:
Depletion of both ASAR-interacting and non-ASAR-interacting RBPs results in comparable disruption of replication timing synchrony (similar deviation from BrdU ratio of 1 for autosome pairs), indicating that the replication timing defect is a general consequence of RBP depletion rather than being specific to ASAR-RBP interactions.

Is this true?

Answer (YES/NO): NO